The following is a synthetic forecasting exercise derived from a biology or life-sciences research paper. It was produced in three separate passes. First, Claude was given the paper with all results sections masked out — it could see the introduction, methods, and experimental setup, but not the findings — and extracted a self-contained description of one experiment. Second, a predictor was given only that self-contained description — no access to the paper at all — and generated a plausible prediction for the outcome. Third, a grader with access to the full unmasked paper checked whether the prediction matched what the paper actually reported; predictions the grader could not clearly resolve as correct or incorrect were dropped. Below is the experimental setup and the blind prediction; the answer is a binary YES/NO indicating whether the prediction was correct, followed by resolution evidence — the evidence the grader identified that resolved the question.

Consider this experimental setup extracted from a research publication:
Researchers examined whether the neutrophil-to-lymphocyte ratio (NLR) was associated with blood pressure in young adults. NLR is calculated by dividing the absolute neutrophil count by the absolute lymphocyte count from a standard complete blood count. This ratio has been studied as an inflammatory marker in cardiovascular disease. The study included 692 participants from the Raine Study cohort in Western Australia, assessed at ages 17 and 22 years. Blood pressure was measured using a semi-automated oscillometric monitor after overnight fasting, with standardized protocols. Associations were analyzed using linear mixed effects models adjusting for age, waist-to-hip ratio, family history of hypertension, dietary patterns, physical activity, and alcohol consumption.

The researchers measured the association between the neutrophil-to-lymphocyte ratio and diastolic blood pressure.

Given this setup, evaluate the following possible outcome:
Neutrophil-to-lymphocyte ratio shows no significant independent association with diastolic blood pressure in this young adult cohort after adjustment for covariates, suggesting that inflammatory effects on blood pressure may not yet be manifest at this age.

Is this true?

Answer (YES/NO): YES